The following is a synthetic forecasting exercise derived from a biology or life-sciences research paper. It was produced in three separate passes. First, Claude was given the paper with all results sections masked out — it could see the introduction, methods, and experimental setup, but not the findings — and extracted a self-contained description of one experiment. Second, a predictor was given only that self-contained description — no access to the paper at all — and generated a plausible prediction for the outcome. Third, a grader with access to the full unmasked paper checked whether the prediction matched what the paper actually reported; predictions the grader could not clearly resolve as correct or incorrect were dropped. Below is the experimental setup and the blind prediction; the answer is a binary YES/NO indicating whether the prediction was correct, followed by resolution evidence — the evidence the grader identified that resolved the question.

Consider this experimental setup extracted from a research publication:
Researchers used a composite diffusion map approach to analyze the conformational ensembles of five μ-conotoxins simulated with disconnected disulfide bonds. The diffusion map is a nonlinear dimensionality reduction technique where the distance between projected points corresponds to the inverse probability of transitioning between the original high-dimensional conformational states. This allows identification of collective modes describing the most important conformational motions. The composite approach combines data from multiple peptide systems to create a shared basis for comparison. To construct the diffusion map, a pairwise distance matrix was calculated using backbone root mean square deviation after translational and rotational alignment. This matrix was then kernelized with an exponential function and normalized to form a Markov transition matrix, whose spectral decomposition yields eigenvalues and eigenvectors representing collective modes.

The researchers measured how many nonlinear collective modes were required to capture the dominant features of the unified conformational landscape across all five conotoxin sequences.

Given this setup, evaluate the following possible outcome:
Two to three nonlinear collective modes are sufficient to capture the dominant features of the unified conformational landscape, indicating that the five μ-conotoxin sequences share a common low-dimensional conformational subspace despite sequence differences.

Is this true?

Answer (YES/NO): YES